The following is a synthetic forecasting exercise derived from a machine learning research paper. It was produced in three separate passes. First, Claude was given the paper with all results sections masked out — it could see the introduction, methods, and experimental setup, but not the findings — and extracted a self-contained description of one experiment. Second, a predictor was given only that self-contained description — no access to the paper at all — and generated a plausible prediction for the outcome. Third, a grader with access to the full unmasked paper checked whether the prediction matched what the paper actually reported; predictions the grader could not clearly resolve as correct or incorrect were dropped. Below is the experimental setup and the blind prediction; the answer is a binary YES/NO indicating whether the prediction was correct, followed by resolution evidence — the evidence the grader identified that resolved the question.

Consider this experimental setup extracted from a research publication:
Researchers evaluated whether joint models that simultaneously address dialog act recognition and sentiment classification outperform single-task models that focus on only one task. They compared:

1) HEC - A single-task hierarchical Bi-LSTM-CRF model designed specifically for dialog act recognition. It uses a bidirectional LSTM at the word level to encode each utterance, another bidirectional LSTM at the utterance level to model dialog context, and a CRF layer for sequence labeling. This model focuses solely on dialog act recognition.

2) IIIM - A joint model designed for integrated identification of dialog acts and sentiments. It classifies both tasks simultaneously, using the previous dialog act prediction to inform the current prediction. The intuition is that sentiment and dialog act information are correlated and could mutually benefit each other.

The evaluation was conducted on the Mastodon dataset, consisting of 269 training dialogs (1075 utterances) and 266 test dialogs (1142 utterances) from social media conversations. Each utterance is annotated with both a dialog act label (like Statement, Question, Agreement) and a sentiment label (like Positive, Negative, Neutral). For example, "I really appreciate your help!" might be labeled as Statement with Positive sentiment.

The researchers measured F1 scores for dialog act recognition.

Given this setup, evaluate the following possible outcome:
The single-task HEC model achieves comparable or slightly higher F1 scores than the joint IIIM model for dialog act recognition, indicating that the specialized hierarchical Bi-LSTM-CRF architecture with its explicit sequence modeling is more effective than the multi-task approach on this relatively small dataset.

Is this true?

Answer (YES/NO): YES